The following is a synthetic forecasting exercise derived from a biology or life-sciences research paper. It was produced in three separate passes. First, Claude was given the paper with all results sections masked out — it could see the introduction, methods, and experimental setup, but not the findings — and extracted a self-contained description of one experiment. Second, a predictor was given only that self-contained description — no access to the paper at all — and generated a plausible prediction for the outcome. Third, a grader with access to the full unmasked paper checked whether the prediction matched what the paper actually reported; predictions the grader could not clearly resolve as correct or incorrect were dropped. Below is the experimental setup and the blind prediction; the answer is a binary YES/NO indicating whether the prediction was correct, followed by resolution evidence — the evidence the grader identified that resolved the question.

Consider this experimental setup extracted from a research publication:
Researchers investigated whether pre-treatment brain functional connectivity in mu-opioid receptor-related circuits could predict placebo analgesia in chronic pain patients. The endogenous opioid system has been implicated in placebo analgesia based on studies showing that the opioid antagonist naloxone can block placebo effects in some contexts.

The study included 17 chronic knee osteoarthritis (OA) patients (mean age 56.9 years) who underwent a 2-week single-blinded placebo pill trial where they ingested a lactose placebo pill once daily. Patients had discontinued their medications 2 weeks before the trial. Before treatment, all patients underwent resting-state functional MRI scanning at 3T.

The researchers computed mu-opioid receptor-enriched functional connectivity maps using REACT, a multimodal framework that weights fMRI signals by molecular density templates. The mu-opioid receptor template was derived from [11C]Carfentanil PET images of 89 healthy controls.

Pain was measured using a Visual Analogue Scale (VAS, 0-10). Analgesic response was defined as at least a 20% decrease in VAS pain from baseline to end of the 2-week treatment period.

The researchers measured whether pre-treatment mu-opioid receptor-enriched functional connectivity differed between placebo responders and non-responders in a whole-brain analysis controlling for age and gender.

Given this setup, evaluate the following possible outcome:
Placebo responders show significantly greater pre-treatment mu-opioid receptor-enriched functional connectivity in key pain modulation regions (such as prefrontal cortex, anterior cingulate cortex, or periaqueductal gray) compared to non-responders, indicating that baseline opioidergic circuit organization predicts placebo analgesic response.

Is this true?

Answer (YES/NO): NO